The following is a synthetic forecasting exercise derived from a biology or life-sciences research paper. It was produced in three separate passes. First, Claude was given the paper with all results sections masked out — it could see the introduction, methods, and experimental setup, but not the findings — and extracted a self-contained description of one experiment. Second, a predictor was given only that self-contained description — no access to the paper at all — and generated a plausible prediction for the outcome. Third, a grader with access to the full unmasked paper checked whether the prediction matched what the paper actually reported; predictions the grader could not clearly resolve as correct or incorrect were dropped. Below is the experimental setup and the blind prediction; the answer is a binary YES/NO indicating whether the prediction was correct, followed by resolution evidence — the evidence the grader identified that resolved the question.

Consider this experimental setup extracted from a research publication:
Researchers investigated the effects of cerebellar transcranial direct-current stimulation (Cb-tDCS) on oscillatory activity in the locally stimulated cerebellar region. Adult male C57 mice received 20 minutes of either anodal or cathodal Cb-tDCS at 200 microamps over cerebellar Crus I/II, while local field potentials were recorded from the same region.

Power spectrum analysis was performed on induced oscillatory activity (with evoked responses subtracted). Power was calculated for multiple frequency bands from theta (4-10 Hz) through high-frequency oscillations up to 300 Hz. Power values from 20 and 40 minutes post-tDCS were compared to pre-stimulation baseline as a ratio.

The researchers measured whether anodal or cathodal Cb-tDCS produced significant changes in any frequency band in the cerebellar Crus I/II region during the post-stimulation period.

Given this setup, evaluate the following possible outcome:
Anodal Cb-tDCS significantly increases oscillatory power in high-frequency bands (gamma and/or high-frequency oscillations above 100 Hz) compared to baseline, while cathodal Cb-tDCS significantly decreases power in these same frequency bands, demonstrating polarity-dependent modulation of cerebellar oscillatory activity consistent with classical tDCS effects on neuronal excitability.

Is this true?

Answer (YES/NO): NO